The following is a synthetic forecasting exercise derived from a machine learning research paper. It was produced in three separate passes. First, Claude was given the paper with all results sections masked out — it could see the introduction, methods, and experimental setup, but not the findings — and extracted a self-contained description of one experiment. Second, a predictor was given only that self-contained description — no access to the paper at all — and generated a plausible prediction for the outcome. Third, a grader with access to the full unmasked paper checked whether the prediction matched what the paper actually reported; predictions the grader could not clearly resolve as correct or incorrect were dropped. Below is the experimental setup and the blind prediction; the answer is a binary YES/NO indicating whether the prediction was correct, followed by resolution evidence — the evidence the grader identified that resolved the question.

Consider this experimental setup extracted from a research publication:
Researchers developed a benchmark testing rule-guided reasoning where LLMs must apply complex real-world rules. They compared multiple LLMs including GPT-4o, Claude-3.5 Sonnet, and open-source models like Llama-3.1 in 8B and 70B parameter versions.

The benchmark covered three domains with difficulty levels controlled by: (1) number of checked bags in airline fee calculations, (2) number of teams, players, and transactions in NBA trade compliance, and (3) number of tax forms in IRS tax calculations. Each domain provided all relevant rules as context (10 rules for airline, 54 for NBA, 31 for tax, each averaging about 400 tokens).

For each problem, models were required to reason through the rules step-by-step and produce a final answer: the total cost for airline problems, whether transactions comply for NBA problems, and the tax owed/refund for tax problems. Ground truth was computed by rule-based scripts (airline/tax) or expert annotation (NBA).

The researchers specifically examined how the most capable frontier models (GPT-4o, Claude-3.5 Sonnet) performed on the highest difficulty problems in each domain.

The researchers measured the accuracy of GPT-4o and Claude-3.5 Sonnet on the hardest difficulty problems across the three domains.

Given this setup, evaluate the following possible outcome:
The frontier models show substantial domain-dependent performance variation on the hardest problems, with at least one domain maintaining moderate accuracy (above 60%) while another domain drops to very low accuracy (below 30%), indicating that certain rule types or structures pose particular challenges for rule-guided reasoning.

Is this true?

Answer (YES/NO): NO